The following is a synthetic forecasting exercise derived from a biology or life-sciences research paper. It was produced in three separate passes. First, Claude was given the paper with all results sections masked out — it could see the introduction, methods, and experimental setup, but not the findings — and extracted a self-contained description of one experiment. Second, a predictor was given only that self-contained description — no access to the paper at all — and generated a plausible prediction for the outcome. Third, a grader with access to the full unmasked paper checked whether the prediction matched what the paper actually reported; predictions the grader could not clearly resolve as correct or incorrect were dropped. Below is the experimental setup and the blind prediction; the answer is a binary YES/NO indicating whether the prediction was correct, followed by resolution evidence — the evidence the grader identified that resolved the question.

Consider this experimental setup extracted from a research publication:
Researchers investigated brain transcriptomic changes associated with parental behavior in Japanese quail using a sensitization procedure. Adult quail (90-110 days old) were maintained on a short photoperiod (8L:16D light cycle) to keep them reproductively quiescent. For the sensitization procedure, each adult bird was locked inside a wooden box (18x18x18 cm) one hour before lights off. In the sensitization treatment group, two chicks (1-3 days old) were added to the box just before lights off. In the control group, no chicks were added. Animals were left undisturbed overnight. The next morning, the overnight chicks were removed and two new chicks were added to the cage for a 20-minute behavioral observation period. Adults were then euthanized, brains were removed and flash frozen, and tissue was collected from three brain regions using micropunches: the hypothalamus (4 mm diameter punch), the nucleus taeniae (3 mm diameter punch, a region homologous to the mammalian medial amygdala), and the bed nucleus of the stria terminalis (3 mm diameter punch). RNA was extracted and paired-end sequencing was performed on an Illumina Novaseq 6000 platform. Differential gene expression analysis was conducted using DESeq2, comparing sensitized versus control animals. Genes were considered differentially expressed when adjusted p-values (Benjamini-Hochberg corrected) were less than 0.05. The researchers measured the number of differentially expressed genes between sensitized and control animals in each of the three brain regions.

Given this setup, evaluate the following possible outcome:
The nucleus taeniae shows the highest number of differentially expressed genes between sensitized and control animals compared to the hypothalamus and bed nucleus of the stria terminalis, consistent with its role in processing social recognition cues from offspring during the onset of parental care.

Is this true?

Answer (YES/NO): NO